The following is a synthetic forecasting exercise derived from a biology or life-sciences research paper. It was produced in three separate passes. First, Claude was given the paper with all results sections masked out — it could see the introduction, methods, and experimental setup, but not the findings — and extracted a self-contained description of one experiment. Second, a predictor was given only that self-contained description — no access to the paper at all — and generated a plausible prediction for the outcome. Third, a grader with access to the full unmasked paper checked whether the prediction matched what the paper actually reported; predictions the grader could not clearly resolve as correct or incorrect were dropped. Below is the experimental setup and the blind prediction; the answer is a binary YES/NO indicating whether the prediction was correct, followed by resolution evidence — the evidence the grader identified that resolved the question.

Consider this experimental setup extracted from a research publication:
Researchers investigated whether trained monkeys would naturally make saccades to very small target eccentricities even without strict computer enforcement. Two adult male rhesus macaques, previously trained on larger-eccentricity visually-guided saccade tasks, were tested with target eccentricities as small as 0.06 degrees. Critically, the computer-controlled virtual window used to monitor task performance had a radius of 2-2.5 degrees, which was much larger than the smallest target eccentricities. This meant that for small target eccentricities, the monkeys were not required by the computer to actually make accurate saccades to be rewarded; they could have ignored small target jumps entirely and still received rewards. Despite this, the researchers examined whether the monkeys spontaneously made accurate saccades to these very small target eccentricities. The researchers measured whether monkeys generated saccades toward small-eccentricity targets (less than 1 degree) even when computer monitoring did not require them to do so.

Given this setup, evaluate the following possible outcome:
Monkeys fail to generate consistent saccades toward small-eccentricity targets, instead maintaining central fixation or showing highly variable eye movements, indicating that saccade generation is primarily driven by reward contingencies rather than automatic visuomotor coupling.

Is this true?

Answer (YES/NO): NO